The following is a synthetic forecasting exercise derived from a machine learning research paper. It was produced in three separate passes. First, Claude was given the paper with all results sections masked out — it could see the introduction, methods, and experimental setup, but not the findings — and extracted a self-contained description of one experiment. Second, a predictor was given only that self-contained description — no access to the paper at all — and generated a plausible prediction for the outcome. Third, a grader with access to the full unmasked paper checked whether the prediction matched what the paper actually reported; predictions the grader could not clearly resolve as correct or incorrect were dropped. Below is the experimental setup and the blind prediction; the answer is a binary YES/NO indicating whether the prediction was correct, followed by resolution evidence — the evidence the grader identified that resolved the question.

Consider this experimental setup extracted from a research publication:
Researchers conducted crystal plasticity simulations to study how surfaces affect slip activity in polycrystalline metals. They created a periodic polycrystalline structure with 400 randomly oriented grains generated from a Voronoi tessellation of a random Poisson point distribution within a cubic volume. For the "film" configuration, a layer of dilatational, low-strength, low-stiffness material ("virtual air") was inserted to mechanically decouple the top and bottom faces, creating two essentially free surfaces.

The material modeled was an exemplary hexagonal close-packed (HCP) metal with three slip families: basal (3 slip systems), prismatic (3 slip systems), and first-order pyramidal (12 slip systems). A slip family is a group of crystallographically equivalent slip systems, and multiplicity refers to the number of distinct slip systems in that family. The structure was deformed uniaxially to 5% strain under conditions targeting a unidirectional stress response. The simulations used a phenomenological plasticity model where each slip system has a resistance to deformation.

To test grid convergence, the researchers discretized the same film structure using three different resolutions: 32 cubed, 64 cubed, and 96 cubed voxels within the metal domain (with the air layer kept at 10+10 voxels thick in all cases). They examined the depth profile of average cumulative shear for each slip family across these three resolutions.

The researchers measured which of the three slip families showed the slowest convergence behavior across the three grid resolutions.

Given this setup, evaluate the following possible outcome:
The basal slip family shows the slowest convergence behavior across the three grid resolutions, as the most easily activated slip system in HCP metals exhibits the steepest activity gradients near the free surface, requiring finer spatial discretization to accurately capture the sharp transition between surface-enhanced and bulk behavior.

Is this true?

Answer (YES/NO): NO